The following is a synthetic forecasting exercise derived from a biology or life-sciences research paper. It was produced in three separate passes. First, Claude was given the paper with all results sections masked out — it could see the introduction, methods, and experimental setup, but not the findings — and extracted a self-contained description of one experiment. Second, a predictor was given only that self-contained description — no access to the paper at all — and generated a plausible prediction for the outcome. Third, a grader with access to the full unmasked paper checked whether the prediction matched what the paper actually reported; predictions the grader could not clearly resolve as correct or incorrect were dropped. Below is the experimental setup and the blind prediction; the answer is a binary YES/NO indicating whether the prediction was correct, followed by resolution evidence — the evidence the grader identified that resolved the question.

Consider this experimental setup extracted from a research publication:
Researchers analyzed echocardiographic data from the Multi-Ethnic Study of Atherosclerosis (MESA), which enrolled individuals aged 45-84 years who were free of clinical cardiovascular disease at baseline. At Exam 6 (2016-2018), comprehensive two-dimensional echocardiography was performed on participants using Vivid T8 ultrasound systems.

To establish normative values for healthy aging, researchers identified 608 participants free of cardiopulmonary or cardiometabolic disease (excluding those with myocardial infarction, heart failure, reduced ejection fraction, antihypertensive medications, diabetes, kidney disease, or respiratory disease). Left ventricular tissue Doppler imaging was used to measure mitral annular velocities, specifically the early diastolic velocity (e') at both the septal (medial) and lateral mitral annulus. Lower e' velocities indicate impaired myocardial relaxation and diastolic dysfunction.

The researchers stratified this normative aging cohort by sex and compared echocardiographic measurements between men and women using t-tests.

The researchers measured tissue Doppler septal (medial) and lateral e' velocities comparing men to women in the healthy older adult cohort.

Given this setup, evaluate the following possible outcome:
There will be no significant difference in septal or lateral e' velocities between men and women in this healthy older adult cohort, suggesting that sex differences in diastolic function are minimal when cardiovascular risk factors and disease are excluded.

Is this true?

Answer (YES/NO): NO